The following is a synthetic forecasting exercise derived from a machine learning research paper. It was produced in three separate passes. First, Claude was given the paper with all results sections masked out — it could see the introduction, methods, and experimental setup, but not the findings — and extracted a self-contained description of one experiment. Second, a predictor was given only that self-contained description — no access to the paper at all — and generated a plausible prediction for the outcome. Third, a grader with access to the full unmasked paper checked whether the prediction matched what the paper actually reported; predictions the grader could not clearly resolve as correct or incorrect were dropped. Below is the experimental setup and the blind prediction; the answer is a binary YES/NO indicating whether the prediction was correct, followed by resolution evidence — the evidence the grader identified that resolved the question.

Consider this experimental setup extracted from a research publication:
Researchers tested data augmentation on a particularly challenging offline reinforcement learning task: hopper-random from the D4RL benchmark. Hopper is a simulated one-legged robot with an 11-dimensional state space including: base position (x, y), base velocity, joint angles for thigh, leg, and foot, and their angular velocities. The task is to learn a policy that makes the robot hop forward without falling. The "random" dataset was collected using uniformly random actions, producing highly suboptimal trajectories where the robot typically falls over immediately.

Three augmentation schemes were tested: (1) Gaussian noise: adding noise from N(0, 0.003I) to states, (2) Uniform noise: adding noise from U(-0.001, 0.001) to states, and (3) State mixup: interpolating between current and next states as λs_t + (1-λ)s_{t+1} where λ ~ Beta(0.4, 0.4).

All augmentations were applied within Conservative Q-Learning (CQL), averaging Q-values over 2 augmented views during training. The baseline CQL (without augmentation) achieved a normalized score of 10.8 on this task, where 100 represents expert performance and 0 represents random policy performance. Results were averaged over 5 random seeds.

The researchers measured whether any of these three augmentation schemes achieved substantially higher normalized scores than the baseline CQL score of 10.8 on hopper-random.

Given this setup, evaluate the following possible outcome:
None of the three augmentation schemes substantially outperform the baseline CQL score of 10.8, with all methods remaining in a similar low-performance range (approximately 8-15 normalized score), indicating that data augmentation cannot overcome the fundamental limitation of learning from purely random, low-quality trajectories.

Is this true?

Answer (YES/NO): YES